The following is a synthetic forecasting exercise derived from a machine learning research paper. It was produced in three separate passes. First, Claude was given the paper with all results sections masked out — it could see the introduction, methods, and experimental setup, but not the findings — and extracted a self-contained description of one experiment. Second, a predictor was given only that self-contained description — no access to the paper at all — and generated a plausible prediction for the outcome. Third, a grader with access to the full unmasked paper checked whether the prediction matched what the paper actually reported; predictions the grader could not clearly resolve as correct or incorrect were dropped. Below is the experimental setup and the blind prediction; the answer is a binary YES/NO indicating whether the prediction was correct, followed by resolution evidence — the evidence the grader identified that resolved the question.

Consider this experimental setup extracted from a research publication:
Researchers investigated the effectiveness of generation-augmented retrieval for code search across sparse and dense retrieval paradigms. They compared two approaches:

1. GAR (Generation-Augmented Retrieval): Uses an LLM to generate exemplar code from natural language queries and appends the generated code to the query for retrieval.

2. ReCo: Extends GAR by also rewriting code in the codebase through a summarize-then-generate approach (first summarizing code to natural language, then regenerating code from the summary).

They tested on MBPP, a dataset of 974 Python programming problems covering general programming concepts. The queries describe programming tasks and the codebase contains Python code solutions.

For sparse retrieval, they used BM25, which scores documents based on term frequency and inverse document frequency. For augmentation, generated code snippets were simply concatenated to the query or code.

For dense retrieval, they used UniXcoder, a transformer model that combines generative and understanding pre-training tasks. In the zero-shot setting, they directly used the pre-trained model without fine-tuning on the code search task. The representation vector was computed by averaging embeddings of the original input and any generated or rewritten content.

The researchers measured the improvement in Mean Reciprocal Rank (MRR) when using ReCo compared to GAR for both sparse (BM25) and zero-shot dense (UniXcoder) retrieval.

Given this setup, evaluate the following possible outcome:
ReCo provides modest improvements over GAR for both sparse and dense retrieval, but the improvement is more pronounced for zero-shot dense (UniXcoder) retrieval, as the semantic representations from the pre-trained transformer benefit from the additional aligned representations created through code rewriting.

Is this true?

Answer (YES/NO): NO